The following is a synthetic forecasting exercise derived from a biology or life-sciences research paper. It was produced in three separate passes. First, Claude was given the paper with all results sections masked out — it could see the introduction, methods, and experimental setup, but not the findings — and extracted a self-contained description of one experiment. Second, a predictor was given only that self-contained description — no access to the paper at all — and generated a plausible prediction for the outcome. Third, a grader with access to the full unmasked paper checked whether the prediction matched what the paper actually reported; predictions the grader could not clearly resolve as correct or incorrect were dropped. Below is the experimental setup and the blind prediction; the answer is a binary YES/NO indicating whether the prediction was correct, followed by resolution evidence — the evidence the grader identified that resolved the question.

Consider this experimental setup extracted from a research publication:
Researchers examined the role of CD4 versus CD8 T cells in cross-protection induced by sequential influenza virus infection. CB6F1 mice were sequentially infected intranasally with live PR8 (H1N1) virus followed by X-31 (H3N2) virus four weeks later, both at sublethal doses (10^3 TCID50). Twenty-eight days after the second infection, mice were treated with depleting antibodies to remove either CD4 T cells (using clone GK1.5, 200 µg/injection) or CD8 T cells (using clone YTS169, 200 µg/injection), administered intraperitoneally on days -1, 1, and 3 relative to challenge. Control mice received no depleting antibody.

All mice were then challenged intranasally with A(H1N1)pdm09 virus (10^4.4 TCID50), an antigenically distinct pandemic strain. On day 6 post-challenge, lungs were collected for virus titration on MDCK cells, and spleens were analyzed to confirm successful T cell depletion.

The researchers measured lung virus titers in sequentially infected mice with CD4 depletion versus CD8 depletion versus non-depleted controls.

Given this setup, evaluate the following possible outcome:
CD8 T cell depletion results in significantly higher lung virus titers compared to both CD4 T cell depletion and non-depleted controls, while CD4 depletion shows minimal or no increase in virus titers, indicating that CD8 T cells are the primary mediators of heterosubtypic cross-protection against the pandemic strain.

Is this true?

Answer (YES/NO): YES